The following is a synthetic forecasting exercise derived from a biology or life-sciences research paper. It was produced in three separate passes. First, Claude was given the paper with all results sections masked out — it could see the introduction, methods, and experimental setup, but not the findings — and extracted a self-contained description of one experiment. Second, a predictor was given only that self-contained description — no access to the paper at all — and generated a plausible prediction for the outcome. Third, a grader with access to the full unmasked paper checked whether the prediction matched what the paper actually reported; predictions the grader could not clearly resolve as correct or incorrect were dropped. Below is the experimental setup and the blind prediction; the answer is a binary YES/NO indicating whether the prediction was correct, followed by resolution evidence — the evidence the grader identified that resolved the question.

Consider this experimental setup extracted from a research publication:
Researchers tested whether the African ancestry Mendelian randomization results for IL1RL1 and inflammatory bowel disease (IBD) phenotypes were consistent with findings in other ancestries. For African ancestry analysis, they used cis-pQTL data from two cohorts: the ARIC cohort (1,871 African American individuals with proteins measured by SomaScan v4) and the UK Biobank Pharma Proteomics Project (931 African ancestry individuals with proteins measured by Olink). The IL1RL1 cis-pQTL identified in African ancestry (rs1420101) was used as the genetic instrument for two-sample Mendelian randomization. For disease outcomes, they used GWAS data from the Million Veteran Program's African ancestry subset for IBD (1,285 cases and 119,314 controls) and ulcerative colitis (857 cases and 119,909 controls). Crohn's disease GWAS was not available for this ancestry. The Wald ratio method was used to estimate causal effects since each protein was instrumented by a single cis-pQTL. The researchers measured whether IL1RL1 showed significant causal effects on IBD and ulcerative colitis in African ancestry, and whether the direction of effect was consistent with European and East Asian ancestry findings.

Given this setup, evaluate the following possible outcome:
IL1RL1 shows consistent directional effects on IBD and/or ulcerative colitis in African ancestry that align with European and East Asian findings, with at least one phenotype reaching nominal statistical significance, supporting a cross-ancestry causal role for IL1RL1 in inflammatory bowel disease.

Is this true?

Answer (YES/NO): NO